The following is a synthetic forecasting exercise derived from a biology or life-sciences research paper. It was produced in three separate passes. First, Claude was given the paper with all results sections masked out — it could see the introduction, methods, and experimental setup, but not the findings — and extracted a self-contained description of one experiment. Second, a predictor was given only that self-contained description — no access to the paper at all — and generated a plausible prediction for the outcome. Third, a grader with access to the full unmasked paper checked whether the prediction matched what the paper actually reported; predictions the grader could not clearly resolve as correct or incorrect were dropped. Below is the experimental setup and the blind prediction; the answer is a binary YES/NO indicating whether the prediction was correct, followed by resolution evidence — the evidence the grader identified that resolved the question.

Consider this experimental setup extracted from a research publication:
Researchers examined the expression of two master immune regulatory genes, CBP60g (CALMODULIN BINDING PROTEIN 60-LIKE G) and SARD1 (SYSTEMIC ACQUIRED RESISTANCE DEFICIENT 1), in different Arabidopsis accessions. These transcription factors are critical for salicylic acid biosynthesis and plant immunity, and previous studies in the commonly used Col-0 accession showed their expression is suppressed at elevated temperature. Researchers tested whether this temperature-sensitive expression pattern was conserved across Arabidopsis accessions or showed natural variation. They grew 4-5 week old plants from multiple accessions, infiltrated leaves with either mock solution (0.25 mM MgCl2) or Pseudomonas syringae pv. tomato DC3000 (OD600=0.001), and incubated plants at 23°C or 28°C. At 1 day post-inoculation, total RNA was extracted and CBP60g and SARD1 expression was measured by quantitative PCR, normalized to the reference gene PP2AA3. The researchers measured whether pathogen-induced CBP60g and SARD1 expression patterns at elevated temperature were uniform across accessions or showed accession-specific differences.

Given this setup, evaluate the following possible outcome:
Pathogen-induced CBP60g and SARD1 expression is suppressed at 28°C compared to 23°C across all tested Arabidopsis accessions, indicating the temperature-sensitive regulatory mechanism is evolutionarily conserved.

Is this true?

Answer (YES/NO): NO